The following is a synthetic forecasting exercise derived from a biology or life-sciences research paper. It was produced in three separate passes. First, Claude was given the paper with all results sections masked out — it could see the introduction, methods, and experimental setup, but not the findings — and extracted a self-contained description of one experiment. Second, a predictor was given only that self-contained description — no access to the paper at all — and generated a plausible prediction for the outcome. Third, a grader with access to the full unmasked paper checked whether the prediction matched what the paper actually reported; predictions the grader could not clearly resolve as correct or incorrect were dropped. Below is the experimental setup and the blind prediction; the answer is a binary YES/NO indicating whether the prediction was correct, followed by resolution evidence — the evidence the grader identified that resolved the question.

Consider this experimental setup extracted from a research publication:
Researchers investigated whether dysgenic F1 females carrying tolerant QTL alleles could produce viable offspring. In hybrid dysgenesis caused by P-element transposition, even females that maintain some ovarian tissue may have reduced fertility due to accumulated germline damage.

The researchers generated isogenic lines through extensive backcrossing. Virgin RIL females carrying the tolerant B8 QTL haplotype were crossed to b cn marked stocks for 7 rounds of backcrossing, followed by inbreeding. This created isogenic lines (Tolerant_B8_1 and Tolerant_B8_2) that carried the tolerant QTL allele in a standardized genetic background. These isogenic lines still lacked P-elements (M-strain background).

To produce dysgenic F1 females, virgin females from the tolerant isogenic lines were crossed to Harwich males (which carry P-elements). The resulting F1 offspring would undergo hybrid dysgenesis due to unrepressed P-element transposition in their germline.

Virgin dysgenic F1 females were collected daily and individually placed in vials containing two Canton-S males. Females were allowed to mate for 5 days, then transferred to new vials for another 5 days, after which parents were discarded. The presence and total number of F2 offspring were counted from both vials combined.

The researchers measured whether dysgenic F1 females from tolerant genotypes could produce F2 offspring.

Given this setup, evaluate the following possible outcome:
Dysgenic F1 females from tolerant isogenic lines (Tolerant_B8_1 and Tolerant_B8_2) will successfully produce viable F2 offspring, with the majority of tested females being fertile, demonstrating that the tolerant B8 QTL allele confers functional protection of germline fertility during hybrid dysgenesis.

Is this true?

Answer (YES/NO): NO